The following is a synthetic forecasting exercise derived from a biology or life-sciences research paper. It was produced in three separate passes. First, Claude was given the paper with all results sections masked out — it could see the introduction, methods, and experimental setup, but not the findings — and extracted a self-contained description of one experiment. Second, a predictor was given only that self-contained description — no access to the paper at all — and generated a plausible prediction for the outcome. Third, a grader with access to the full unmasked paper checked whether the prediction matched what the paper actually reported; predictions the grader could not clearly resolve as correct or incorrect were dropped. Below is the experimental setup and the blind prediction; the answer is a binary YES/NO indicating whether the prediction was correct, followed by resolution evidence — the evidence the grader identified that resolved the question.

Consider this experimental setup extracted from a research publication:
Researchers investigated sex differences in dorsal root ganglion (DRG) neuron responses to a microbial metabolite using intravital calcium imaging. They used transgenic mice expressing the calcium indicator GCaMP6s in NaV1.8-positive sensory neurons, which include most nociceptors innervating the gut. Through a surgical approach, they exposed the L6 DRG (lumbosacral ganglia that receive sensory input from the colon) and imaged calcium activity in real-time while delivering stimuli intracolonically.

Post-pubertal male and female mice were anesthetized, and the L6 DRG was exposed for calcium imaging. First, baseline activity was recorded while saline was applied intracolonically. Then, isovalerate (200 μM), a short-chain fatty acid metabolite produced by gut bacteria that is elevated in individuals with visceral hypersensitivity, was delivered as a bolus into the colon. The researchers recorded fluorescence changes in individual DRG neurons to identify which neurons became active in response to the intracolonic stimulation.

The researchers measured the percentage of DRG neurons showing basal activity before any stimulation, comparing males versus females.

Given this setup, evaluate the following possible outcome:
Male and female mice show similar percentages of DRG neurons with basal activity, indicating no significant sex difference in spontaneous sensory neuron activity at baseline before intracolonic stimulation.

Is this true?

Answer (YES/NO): NO